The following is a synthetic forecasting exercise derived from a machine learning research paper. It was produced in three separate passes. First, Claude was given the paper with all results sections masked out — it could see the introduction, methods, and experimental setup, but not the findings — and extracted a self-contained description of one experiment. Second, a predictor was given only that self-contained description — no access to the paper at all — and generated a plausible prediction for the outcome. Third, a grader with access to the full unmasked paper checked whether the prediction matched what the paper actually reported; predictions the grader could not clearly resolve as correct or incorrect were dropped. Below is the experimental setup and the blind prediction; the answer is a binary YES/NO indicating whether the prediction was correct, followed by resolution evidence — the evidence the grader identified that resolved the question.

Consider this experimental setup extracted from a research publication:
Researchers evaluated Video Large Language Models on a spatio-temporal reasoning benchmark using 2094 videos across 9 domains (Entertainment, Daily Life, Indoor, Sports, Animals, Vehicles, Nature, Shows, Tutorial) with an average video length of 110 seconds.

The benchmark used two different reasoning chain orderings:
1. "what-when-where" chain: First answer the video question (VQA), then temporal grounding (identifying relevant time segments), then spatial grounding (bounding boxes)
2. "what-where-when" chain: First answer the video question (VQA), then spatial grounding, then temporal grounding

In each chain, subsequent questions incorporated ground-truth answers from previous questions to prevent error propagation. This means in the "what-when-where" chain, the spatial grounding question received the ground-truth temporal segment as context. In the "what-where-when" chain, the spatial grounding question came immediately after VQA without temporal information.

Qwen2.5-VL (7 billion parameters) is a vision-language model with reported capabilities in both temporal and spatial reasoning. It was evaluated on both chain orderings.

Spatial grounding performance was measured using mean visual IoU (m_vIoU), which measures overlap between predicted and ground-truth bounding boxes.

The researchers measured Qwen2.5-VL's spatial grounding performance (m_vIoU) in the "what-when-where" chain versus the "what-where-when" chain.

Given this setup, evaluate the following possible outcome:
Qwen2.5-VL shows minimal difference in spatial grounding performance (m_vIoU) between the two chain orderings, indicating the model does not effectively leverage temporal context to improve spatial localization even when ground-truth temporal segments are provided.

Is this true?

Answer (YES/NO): NO